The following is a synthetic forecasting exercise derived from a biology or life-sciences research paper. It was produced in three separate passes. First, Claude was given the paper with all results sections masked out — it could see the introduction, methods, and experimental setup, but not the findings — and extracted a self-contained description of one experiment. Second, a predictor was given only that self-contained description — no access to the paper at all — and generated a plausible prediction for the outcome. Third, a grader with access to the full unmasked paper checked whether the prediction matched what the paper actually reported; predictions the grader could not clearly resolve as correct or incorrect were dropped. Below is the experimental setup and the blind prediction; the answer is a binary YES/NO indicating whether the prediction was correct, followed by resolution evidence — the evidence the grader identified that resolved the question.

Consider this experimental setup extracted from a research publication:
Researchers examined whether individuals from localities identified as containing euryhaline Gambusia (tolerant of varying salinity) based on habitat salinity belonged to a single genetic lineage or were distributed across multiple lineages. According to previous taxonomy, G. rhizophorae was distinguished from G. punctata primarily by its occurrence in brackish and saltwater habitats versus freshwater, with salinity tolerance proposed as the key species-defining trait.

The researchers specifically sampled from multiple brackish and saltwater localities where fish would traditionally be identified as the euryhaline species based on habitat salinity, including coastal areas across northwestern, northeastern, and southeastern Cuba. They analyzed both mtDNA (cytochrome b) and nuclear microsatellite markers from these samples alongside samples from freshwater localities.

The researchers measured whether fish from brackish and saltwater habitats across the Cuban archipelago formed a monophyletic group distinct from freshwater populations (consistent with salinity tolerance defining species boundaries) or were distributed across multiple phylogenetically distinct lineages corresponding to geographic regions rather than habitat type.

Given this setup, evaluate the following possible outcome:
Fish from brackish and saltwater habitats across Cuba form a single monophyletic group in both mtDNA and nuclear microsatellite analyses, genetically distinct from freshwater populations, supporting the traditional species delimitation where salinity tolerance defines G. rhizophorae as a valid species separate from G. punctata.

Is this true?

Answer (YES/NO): NO